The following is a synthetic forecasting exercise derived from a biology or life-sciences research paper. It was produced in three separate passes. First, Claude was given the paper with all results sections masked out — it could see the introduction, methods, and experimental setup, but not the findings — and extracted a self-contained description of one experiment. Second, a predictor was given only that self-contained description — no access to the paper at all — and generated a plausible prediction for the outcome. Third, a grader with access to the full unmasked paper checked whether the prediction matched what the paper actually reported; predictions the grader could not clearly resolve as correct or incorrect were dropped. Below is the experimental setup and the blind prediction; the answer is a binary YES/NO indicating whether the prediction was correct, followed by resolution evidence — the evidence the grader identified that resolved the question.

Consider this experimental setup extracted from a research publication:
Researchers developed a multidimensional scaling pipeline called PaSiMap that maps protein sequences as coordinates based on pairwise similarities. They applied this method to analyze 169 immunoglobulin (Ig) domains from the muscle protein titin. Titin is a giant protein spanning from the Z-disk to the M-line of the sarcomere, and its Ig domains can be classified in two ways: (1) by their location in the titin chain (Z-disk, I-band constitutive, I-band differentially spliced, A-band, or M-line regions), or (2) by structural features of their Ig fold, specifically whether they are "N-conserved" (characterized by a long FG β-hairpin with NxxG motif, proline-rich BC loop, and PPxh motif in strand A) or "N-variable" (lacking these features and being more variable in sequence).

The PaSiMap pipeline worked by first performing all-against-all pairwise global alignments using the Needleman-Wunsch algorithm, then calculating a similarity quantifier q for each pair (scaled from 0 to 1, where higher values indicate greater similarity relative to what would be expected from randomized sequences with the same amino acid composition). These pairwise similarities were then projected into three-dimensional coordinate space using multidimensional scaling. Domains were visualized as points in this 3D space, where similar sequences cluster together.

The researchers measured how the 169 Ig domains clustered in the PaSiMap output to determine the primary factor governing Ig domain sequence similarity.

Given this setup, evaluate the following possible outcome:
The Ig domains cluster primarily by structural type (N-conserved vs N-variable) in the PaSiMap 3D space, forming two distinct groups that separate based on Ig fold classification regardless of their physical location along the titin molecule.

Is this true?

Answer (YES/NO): NO